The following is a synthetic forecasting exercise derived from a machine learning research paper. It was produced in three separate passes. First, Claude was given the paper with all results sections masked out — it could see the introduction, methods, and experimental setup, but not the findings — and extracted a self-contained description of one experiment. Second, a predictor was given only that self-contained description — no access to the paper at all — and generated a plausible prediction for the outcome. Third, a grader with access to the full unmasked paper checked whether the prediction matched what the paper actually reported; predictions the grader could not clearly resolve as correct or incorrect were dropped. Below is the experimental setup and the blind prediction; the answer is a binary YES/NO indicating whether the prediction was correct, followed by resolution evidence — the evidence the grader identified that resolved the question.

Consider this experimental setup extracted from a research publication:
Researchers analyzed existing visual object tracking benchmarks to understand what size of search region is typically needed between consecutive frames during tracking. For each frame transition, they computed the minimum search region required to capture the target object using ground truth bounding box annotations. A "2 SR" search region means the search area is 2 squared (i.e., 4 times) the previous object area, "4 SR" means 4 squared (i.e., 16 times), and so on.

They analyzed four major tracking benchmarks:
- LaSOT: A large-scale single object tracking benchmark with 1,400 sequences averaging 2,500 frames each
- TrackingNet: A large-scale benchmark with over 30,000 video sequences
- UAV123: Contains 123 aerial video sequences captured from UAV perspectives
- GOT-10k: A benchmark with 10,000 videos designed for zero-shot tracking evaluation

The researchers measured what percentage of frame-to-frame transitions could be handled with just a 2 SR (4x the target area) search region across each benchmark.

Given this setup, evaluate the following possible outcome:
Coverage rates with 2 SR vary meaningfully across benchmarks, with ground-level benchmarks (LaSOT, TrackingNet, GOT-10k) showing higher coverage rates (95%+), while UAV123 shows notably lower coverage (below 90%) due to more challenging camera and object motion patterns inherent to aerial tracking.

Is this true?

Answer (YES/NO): NO